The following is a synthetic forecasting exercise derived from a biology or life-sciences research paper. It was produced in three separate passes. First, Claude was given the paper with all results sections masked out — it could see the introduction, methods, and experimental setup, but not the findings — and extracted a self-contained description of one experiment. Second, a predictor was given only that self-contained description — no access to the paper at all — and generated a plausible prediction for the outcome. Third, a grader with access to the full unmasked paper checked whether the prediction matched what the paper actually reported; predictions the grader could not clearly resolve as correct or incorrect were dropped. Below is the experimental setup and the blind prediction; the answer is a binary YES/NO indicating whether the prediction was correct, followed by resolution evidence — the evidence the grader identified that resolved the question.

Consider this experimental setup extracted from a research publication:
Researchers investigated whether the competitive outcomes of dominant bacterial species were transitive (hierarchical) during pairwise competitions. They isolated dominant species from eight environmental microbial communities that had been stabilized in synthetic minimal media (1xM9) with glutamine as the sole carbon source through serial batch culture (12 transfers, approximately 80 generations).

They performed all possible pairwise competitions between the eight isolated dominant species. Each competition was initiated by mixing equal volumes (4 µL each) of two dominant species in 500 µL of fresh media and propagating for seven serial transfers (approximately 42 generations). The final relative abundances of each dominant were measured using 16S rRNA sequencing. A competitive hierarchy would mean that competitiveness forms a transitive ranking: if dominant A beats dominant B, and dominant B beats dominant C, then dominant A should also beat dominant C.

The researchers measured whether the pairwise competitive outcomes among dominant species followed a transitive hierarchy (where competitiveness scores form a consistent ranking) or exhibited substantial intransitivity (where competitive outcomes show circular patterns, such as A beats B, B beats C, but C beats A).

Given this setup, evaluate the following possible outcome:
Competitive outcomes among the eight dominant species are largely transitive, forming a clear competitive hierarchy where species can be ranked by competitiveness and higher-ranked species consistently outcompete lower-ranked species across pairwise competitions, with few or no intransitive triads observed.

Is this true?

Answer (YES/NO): YES